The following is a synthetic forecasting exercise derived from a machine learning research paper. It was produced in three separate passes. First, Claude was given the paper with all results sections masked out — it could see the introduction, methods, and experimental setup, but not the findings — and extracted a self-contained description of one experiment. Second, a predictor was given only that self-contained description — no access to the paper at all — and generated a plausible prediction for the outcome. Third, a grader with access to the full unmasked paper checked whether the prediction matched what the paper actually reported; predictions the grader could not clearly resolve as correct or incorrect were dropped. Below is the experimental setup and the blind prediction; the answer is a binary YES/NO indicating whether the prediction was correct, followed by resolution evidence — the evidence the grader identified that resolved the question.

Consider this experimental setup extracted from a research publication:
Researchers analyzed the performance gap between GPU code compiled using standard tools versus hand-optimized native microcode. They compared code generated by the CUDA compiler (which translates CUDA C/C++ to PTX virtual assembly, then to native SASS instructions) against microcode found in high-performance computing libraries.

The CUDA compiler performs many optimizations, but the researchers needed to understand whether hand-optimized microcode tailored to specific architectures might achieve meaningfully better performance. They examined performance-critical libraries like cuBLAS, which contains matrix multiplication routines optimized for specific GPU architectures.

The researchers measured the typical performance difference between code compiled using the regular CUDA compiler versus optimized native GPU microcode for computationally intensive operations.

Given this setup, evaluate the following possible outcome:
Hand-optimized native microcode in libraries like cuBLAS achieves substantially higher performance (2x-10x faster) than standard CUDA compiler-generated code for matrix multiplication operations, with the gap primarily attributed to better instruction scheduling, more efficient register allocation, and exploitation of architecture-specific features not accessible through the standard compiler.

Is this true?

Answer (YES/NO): YES